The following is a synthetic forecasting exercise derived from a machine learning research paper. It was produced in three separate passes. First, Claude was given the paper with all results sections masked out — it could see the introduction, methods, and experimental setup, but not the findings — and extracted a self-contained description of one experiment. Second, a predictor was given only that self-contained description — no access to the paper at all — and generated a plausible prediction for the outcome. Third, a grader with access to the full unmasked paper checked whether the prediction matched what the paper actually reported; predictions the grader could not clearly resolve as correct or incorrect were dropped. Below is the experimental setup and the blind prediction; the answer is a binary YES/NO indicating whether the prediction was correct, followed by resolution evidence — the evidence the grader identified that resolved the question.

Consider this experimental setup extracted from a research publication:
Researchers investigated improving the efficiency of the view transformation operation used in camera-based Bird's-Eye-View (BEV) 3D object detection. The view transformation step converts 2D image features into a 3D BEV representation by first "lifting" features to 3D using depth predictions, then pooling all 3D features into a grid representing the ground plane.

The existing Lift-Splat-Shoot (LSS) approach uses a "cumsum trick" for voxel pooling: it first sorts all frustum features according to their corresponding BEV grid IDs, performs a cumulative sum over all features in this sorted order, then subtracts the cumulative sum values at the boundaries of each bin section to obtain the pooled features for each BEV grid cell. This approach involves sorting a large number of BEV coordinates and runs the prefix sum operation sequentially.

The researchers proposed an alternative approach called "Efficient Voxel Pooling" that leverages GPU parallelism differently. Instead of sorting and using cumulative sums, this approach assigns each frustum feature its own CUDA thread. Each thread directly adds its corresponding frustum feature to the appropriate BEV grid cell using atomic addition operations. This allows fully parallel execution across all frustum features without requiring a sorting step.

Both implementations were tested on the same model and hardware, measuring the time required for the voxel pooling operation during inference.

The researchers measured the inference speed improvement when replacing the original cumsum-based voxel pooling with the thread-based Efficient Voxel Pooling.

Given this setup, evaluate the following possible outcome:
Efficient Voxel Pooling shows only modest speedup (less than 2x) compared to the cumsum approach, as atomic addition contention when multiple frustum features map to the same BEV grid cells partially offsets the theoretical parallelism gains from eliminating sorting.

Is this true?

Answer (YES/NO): NO